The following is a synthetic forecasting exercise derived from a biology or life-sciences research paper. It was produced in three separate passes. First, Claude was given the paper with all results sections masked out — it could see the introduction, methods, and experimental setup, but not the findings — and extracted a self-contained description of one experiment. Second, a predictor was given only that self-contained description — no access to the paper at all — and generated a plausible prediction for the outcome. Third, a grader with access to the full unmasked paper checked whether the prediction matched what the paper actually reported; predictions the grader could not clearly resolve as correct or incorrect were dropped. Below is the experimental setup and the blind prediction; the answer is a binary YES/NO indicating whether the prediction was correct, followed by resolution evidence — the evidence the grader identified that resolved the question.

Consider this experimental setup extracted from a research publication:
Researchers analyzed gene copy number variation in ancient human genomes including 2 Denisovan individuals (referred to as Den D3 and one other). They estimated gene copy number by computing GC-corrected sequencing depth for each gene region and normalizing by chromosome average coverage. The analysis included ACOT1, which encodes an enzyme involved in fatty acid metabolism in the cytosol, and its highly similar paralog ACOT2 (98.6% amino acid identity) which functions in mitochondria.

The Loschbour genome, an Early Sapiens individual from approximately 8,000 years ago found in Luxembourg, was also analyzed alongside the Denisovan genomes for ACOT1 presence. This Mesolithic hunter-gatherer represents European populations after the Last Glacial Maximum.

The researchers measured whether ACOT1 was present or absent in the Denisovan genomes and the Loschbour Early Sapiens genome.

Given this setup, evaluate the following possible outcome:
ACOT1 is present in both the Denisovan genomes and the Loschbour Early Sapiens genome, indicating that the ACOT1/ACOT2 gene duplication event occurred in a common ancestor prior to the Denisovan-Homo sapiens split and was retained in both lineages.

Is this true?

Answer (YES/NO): NO